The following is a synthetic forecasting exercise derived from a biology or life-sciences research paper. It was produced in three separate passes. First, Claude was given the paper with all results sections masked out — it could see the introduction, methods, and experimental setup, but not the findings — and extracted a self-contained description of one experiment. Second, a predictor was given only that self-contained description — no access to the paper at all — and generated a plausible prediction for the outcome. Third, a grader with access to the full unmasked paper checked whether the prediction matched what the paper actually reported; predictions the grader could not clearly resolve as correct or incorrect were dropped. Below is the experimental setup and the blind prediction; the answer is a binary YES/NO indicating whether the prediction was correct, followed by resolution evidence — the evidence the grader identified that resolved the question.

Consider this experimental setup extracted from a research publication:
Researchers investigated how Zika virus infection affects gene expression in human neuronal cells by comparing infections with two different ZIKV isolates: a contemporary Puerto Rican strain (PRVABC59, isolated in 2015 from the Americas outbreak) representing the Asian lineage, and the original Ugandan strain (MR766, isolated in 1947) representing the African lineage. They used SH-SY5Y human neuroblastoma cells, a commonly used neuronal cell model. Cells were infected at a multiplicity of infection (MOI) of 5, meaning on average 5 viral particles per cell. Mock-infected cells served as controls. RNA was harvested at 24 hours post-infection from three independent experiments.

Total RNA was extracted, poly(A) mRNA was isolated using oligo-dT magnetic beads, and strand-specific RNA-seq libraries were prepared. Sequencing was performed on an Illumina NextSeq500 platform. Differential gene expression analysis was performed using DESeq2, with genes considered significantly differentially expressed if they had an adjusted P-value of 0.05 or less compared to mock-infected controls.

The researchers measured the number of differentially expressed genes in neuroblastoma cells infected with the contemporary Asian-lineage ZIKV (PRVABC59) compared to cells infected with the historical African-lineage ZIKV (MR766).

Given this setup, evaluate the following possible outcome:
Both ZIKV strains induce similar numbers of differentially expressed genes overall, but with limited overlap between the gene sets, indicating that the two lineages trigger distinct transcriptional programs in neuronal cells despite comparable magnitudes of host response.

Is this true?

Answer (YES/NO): NO